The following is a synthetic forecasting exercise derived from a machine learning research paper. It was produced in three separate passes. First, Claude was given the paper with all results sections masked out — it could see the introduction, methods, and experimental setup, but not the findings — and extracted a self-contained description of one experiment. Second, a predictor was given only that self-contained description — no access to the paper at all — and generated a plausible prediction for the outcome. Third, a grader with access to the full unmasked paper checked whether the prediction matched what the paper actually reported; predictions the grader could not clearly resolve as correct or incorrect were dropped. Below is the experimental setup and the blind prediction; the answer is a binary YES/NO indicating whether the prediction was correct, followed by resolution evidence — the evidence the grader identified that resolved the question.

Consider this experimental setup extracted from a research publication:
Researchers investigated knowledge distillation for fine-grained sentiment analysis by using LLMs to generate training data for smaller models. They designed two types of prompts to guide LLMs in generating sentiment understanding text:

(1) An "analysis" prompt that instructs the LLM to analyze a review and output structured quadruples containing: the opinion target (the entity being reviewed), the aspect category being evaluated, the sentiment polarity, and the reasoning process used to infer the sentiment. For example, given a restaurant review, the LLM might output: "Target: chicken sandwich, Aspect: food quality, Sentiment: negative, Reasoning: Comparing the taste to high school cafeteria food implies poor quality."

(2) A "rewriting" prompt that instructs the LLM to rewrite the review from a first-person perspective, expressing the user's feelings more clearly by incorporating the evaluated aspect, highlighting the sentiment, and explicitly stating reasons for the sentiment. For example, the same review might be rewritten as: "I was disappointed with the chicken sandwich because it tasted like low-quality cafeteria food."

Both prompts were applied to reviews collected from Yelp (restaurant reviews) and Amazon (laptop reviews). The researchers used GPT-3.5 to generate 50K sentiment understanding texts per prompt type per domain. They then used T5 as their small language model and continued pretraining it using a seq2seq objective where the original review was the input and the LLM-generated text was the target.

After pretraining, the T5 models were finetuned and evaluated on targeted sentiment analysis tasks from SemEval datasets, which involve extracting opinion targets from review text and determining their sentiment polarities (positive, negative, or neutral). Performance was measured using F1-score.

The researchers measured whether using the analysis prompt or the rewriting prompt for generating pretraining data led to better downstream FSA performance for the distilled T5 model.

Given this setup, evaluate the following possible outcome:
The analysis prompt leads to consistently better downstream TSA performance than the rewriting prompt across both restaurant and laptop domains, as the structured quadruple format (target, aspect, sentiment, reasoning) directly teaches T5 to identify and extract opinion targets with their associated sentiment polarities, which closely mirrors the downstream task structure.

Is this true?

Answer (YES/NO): NO